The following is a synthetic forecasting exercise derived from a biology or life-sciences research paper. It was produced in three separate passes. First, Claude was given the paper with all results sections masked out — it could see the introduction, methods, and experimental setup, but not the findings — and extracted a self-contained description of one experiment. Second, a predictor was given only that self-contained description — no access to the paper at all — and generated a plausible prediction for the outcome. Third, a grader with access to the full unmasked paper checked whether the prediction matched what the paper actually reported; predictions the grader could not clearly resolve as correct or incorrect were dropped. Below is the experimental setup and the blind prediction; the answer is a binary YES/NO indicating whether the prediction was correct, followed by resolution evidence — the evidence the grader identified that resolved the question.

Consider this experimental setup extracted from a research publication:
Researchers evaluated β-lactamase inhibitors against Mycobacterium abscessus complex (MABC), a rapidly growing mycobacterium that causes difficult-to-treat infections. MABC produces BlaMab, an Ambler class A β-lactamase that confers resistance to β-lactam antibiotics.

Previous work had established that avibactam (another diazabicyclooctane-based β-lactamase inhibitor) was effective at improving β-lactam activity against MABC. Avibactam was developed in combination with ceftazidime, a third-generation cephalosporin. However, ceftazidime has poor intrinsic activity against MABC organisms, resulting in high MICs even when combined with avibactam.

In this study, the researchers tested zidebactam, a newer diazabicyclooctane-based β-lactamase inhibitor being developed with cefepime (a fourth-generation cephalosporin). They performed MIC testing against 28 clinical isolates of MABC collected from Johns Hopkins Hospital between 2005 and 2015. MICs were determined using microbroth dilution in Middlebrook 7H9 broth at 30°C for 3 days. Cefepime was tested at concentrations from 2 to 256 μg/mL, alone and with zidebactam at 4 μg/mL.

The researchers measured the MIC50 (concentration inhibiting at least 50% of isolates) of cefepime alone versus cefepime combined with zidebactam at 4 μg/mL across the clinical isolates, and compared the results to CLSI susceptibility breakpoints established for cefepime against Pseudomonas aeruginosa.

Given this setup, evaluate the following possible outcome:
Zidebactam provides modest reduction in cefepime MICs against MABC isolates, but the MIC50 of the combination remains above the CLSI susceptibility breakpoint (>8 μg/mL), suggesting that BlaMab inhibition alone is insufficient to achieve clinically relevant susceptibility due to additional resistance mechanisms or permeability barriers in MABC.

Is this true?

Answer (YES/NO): YES